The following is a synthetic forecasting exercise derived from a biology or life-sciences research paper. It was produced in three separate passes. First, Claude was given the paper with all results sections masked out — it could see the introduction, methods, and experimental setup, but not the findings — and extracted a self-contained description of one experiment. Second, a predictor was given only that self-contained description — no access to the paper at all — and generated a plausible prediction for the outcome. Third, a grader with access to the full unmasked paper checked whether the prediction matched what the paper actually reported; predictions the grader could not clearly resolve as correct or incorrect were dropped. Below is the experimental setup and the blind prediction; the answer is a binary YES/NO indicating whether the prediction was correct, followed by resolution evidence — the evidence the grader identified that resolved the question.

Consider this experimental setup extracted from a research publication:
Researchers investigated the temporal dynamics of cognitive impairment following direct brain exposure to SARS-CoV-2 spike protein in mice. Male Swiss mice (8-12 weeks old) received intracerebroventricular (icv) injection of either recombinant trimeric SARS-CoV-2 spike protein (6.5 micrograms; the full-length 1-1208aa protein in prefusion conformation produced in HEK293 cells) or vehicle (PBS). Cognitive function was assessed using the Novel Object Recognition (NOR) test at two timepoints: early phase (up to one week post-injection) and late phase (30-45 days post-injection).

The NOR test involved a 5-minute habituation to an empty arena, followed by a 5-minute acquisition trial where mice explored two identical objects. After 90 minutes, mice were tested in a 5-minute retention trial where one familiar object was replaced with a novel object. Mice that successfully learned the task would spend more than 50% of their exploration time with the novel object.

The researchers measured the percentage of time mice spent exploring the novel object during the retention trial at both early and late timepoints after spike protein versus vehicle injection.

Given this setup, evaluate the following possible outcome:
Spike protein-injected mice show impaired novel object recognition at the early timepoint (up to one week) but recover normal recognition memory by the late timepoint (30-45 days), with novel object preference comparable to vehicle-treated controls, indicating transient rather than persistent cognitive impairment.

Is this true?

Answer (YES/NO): NO